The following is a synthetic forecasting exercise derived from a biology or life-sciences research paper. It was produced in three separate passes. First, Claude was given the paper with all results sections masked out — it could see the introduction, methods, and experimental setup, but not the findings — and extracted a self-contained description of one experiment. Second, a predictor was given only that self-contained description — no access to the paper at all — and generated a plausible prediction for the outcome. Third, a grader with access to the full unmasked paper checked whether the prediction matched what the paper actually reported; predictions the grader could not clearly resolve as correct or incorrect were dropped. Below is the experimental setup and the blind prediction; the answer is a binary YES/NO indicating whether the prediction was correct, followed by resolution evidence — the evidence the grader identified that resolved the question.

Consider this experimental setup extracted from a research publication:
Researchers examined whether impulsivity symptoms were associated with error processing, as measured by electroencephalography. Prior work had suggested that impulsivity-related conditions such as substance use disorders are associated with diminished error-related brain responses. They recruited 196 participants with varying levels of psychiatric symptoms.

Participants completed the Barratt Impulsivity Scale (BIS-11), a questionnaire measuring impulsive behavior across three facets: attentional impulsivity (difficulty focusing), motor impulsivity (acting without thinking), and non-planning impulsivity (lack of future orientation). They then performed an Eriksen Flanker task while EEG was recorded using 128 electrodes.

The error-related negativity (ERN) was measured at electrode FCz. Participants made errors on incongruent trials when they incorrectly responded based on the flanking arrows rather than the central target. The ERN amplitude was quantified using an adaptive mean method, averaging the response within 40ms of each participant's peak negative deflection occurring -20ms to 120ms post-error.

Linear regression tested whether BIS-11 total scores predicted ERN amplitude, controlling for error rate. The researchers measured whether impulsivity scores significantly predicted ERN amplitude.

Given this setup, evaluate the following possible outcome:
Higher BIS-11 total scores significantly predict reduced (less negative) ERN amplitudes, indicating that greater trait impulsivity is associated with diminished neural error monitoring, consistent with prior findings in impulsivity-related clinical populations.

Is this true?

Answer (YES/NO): NO